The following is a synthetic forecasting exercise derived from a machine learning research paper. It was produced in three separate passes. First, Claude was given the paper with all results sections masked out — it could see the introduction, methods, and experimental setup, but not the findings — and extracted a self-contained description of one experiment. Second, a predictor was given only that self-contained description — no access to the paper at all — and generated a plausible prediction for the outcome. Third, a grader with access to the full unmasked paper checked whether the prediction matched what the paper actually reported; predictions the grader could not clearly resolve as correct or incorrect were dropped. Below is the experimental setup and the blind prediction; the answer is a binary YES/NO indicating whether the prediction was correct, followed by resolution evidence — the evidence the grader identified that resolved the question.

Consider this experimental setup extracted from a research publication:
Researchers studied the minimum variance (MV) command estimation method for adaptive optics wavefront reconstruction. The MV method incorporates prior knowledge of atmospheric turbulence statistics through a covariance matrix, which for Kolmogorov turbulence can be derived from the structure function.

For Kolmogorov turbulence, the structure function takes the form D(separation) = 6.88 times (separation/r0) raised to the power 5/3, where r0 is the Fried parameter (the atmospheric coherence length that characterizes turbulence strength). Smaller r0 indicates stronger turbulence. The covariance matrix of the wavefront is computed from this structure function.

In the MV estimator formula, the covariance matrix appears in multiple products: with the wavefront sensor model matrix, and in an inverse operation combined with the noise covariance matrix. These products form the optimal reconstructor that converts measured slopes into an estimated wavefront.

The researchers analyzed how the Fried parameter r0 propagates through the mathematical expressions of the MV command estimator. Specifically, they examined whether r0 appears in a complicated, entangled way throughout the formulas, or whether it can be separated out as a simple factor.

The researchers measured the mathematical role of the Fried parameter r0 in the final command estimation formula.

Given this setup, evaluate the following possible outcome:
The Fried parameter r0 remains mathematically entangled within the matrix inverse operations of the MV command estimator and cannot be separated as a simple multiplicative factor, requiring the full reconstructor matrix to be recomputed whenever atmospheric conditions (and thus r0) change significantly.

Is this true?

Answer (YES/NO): NO